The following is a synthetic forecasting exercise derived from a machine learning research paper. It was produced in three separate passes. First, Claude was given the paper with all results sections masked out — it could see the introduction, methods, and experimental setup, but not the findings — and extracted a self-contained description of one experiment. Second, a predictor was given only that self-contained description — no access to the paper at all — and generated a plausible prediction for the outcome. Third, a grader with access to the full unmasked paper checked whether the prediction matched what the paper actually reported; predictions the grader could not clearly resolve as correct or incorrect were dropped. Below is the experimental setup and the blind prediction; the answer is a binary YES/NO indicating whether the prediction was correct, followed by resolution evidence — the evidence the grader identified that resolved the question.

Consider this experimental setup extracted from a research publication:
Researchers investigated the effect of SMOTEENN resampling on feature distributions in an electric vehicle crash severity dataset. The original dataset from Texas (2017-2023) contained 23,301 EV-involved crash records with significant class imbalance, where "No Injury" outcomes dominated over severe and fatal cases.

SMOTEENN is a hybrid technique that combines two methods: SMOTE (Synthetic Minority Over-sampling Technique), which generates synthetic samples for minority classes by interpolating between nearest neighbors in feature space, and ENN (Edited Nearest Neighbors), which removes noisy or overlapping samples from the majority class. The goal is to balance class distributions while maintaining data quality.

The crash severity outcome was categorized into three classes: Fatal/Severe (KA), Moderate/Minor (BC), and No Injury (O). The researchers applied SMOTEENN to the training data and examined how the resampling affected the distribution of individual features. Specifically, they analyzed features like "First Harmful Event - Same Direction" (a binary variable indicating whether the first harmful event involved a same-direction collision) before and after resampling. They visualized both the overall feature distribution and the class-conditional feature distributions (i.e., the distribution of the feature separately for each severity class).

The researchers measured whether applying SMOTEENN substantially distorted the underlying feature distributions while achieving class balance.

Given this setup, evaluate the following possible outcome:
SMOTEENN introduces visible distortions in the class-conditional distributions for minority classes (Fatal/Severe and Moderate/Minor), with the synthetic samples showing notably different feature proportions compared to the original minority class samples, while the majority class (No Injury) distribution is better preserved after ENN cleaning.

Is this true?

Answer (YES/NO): NO